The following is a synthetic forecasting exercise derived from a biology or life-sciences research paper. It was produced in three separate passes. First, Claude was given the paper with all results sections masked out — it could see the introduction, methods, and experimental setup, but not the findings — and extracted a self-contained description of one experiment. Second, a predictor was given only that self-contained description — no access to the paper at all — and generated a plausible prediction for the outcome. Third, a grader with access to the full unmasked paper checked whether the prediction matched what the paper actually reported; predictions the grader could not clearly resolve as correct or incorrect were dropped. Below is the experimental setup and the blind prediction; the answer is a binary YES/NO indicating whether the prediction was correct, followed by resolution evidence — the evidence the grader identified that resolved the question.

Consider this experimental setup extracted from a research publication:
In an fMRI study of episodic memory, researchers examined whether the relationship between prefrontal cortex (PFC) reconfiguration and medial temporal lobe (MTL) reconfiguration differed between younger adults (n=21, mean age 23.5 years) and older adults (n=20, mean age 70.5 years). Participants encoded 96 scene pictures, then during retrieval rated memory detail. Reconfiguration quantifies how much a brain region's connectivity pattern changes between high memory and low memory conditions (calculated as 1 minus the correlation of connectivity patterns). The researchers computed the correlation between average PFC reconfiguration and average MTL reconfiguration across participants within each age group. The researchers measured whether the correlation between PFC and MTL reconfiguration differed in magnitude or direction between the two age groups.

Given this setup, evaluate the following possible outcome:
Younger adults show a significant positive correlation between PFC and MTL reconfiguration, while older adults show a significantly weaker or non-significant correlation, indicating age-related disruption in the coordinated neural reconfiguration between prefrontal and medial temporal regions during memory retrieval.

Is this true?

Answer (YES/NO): NO